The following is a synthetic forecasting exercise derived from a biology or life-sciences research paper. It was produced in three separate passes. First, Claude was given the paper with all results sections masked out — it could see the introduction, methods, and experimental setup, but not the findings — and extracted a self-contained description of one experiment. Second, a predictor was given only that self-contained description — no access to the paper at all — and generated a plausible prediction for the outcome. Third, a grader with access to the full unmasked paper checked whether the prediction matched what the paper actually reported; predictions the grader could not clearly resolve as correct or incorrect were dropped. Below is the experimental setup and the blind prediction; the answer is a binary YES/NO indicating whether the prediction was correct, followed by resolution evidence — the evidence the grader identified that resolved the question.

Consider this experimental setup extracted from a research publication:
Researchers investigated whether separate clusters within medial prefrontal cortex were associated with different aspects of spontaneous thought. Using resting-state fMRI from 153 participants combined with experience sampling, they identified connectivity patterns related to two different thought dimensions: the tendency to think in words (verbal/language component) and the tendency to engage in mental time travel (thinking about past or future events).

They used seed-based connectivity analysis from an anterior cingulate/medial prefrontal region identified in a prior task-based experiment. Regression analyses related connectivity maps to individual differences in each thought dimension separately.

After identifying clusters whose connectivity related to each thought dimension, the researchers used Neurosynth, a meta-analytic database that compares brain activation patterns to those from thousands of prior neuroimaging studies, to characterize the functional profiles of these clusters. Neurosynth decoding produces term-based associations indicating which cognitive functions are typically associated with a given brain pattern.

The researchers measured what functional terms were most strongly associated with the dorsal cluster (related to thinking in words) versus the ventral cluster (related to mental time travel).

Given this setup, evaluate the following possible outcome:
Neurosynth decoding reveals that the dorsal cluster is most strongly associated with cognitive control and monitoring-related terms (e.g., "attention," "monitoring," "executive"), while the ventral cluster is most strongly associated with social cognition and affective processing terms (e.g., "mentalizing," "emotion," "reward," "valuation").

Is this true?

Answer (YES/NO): NO